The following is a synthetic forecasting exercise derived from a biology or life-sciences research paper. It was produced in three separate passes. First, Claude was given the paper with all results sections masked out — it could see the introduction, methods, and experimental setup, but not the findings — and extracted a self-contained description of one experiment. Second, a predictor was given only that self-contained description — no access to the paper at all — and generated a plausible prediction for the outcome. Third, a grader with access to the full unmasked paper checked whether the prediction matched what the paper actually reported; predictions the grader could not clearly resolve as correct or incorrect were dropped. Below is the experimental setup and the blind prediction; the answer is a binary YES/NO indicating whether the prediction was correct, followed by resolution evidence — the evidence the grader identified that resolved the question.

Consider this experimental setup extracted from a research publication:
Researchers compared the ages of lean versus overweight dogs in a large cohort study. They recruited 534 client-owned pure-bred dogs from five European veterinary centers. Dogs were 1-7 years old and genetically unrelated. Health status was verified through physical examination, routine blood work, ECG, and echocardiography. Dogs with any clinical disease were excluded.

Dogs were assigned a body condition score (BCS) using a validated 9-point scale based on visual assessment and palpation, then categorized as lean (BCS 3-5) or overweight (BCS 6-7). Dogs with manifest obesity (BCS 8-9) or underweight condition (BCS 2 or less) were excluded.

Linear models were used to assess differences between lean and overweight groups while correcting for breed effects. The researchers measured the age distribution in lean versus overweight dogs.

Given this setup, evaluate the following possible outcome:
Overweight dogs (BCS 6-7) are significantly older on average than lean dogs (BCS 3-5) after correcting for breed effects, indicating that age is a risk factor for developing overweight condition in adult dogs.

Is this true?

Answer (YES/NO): YES